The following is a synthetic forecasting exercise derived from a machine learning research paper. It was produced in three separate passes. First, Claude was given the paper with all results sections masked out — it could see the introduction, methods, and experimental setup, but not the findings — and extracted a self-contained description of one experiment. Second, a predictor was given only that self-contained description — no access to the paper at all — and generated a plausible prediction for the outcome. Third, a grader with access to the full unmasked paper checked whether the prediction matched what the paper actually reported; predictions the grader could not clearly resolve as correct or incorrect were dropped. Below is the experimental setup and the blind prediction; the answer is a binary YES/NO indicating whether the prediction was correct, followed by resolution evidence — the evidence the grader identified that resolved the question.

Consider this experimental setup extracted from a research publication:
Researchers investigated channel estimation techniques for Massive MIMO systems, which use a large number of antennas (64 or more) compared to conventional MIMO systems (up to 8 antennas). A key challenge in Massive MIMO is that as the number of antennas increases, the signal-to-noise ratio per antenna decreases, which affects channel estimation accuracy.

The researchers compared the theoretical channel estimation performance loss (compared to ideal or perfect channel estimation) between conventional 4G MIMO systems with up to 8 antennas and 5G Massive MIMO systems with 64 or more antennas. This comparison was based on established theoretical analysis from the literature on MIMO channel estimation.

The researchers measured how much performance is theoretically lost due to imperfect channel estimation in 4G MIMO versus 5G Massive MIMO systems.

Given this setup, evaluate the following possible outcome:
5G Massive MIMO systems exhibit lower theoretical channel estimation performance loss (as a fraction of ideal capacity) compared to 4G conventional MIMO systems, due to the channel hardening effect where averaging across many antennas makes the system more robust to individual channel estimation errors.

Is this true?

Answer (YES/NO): NO